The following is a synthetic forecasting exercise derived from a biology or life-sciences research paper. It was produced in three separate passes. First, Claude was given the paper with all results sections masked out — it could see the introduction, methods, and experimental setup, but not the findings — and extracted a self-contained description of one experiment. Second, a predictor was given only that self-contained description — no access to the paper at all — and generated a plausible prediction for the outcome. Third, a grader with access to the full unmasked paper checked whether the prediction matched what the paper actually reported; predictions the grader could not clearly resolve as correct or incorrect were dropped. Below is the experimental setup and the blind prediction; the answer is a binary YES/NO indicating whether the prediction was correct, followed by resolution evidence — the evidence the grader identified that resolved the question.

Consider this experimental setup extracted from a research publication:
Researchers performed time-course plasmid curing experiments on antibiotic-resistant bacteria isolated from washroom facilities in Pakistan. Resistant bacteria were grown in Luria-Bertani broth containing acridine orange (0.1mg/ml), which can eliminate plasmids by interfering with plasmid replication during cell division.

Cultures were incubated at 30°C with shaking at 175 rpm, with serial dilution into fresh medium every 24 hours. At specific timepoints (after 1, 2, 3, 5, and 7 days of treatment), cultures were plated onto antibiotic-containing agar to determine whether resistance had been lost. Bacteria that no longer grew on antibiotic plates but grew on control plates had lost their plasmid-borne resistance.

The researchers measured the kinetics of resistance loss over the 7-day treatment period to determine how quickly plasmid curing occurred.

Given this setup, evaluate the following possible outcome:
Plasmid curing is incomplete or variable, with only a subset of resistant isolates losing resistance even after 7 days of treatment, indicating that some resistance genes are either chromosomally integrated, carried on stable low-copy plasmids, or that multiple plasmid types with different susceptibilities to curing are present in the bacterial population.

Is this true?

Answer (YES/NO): YES